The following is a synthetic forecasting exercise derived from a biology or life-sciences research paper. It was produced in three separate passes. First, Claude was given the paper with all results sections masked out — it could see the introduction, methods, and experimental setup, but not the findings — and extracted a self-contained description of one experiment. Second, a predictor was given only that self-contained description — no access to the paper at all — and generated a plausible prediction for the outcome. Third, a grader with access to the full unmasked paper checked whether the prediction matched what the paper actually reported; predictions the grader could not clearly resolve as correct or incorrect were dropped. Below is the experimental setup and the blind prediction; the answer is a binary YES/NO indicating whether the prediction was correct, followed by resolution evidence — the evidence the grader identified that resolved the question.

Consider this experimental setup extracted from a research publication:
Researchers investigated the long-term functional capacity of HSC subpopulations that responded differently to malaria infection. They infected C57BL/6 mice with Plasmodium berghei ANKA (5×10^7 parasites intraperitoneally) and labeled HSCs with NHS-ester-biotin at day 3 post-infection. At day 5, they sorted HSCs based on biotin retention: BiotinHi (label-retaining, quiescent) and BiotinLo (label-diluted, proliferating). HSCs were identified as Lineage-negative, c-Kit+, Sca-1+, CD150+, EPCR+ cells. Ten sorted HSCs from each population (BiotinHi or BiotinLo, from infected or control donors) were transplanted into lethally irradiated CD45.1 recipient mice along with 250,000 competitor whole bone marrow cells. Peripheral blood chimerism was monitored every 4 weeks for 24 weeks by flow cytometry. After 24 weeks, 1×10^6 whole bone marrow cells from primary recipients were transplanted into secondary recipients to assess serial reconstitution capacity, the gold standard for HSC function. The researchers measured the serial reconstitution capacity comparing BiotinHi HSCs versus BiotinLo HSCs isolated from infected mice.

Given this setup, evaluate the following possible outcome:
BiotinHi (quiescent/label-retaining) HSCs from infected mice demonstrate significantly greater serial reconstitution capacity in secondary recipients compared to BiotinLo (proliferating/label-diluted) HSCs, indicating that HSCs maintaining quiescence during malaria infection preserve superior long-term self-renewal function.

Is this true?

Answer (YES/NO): YES